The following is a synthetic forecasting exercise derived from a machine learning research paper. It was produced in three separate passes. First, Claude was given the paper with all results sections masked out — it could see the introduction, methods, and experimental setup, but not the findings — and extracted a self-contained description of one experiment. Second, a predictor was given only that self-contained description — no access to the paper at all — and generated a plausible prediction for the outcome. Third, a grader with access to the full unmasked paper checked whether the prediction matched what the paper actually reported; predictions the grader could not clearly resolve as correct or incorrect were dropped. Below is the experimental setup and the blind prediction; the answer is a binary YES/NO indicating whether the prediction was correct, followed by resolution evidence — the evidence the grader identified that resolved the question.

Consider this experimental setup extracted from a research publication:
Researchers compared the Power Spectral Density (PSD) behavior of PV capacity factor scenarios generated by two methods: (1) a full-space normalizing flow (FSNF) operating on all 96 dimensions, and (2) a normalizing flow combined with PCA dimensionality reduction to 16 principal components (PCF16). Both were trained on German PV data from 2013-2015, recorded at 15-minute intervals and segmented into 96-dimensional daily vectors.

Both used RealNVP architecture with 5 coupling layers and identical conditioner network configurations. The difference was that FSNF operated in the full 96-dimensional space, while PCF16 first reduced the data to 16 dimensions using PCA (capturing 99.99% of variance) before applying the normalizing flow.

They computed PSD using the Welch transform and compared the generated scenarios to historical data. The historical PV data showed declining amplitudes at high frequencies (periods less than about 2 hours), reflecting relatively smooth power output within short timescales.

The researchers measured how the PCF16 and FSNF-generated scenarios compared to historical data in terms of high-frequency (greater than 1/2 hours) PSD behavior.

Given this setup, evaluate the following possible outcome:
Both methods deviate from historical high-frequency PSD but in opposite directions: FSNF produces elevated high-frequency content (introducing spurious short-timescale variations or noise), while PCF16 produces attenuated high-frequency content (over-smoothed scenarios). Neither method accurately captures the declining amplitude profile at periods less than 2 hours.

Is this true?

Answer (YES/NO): YES